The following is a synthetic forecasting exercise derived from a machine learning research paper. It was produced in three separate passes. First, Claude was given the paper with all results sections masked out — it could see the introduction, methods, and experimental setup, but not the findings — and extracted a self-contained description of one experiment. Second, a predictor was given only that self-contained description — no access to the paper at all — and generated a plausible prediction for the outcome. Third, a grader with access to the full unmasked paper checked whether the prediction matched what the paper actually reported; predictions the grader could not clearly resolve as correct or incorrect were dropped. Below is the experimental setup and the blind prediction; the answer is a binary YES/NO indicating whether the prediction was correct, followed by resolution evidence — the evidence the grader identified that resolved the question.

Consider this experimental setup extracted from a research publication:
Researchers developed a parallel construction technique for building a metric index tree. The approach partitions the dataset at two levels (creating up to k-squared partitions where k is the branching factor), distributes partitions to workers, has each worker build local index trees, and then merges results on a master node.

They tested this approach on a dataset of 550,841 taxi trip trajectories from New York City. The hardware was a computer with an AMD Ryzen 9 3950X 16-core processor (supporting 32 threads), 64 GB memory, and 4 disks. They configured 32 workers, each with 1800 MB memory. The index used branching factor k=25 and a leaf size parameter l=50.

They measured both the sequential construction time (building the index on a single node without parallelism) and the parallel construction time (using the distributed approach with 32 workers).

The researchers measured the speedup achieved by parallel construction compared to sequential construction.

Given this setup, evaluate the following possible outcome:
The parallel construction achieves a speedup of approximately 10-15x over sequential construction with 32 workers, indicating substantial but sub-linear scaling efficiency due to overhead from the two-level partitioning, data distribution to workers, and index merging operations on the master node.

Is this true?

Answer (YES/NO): NO